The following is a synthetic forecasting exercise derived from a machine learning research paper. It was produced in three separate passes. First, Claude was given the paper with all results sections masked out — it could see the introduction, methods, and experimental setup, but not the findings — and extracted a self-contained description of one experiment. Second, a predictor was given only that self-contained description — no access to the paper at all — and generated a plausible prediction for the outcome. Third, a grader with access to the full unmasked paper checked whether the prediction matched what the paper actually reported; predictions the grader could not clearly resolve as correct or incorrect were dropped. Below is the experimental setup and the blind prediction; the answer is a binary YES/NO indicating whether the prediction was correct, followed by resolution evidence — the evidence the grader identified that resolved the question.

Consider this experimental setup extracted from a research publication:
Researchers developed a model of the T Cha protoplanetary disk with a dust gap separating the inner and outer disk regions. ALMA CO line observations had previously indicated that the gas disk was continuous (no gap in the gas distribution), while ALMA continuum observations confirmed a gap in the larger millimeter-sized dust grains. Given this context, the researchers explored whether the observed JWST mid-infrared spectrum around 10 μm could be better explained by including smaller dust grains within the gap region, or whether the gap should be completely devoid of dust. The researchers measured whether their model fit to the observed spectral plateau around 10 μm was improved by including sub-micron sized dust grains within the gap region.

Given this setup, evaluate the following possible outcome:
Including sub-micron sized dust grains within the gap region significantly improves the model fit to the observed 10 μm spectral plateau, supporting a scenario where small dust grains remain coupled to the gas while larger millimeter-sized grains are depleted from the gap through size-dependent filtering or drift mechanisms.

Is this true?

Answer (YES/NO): YES